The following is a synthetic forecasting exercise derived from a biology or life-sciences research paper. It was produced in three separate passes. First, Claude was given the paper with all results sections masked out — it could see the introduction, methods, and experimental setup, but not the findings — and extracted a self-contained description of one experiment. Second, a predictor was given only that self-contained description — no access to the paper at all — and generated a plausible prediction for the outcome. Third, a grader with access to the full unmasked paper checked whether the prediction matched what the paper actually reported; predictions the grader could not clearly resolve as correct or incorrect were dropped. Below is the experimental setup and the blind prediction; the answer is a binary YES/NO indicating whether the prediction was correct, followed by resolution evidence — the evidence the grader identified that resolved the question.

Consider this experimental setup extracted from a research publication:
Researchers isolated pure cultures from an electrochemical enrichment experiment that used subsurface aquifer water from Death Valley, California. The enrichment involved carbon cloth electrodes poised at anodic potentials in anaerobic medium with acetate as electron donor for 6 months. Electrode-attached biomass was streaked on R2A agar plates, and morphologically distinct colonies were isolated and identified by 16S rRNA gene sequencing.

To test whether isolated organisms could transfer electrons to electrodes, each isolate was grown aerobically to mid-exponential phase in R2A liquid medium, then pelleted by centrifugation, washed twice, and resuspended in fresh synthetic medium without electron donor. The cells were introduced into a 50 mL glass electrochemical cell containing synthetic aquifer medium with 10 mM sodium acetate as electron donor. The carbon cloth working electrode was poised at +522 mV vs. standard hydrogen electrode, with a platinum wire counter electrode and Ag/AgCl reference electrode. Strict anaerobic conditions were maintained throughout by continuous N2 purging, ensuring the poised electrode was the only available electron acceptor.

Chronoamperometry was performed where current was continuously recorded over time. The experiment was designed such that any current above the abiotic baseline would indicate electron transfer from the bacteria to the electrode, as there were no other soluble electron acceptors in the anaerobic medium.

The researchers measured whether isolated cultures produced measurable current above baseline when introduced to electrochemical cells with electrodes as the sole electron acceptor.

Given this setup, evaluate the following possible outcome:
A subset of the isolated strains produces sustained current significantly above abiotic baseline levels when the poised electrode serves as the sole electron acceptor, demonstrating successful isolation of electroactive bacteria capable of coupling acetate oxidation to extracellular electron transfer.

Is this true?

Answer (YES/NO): YES